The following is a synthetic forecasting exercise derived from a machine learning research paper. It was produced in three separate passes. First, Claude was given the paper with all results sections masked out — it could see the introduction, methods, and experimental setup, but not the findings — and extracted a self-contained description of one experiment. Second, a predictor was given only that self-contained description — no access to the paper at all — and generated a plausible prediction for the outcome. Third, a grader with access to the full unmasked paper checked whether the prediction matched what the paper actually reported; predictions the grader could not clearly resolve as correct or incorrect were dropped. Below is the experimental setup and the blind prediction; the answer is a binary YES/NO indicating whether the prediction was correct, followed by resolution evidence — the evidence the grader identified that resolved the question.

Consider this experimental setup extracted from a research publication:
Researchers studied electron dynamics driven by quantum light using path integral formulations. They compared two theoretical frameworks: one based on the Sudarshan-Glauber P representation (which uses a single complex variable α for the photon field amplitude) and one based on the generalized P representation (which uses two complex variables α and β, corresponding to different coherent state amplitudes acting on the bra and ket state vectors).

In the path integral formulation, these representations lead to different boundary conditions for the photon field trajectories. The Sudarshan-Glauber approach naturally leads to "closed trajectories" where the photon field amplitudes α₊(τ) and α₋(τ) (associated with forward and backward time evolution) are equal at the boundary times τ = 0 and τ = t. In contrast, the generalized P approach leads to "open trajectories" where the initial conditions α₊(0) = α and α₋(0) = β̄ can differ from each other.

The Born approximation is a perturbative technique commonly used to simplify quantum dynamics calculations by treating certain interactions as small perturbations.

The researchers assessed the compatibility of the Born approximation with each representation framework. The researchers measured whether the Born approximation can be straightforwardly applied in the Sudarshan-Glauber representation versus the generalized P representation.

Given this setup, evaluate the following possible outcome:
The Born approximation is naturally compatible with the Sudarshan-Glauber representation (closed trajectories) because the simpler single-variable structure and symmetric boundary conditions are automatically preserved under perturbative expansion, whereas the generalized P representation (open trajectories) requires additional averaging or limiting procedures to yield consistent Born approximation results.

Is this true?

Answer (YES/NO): YES